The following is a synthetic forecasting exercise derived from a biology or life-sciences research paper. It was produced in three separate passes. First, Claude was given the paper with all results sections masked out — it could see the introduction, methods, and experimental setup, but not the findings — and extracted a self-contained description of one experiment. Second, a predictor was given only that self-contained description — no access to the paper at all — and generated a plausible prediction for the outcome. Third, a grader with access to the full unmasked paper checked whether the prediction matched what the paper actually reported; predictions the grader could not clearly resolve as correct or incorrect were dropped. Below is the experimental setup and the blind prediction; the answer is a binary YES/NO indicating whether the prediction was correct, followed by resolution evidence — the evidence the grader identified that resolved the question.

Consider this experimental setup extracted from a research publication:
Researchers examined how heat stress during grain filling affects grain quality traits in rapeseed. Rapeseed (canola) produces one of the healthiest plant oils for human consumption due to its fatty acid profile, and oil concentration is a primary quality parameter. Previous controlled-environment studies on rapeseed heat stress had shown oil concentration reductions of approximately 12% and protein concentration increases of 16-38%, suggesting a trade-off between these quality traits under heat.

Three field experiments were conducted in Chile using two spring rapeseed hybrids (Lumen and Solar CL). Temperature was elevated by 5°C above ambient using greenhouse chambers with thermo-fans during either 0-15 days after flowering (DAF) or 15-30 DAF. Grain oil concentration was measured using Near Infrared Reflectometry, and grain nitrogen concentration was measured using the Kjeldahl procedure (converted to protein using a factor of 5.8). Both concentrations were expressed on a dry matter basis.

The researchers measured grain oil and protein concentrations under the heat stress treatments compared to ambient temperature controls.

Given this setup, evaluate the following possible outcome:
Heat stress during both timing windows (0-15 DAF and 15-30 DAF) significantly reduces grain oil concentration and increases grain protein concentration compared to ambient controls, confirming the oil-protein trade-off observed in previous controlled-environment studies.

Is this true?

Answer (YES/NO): NO